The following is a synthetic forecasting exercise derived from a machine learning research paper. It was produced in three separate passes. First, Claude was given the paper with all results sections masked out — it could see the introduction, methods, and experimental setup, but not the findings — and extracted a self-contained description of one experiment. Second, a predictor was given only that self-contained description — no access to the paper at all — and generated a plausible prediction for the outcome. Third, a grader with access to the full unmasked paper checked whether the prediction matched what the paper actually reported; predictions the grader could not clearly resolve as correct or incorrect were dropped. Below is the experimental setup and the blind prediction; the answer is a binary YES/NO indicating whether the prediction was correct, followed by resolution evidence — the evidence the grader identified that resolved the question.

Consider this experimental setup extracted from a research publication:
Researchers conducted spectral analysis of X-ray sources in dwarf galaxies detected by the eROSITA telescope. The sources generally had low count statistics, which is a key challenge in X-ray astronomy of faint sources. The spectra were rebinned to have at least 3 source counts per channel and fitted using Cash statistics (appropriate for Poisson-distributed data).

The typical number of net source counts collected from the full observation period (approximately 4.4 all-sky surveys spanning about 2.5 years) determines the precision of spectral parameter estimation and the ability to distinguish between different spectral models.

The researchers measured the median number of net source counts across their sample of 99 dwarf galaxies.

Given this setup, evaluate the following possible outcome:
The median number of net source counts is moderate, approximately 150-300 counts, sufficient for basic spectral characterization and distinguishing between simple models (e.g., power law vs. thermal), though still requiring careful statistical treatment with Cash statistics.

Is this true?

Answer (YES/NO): NO